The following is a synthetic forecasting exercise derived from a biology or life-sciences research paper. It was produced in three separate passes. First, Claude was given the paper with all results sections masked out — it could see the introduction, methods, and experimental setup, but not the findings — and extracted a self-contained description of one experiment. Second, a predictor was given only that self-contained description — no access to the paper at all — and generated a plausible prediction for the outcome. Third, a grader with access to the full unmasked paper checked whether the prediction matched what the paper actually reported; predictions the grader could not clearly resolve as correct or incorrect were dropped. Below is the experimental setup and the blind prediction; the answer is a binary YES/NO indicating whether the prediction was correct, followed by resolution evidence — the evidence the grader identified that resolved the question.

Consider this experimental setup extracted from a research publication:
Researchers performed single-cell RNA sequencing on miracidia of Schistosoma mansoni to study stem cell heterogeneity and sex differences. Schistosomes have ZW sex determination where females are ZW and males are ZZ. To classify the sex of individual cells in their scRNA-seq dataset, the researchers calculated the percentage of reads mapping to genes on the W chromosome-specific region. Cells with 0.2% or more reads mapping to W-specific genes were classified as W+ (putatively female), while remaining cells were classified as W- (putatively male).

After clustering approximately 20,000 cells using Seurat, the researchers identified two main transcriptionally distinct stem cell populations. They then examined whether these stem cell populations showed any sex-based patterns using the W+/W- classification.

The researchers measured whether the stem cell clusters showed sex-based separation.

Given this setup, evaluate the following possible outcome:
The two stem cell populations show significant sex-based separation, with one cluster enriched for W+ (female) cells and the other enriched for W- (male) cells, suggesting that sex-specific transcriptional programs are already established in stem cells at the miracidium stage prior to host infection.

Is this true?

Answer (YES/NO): NO